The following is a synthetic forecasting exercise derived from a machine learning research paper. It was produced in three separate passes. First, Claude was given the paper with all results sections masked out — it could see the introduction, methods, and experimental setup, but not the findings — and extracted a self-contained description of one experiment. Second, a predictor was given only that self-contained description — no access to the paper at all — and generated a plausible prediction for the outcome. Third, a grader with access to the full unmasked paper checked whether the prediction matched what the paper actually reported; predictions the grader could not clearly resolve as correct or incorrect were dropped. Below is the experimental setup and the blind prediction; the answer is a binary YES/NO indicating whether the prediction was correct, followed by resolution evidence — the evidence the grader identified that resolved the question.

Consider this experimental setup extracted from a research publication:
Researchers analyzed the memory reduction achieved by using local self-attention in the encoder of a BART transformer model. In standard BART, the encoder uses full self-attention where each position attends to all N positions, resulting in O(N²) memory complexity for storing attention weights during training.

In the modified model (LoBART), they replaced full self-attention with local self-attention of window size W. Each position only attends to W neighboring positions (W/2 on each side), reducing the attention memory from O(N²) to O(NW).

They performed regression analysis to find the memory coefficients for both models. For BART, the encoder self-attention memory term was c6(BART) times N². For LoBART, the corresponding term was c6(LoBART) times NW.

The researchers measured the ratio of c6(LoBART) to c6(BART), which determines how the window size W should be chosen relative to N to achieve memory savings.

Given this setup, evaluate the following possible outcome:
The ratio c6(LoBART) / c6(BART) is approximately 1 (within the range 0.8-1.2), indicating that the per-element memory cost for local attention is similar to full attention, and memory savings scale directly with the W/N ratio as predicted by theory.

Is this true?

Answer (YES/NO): NO